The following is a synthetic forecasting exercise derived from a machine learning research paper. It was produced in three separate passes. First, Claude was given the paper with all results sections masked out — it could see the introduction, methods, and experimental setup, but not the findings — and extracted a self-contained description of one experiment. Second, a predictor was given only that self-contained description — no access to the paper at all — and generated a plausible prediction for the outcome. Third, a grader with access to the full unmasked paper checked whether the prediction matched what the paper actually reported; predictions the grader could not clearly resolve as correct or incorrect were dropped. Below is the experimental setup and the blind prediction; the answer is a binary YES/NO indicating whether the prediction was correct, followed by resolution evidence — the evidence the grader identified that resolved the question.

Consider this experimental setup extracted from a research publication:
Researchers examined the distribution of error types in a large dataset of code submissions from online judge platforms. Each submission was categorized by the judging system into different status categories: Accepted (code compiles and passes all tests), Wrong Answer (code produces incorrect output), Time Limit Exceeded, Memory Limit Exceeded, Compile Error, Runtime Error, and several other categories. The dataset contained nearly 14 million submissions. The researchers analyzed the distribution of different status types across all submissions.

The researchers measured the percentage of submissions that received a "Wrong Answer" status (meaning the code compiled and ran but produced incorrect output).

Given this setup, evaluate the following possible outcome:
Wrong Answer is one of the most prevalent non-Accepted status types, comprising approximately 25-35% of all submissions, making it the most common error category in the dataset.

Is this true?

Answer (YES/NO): YES